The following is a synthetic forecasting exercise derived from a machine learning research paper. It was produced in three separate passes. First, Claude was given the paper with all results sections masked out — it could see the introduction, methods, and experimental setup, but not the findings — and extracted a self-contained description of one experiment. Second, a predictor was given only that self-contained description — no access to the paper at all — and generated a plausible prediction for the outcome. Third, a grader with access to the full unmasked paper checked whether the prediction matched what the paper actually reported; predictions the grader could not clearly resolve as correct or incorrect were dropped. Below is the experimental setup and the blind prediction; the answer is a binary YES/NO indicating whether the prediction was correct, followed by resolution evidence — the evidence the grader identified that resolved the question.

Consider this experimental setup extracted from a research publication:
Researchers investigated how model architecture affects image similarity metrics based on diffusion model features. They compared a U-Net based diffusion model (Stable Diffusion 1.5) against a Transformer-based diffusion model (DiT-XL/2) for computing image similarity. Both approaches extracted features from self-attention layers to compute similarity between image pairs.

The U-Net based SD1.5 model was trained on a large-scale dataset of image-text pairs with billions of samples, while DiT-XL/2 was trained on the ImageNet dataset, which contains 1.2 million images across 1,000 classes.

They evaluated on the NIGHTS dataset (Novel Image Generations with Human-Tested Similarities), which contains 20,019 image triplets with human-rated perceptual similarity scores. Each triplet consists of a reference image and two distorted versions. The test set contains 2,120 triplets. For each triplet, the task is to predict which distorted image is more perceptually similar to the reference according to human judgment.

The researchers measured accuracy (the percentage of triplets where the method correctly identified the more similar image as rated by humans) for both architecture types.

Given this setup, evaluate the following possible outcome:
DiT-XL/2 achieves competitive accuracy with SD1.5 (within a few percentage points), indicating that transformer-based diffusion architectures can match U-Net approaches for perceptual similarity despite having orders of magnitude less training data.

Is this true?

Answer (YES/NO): NO